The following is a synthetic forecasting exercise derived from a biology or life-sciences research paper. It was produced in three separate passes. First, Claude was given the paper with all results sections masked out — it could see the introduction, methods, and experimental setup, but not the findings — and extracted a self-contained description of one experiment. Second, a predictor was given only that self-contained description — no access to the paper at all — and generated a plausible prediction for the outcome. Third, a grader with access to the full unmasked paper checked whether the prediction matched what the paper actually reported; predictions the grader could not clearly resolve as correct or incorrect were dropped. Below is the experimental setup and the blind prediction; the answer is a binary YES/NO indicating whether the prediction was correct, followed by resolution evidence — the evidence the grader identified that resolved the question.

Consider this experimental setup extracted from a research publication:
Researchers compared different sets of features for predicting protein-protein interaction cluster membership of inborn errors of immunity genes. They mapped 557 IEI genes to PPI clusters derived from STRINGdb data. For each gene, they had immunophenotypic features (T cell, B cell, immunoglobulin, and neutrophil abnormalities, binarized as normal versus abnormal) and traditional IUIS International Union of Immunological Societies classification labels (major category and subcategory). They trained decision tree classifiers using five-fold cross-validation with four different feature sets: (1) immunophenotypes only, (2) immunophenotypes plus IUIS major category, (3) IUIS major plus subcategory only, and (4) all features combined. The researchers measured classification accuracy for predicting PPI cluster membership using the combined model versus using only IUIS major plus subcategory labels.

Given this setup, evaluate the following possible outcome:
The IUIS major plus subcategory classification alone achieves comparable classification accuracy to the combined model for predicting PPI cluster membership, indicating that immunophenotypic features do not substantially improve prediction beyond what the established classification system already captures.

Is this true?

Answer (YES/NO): NO